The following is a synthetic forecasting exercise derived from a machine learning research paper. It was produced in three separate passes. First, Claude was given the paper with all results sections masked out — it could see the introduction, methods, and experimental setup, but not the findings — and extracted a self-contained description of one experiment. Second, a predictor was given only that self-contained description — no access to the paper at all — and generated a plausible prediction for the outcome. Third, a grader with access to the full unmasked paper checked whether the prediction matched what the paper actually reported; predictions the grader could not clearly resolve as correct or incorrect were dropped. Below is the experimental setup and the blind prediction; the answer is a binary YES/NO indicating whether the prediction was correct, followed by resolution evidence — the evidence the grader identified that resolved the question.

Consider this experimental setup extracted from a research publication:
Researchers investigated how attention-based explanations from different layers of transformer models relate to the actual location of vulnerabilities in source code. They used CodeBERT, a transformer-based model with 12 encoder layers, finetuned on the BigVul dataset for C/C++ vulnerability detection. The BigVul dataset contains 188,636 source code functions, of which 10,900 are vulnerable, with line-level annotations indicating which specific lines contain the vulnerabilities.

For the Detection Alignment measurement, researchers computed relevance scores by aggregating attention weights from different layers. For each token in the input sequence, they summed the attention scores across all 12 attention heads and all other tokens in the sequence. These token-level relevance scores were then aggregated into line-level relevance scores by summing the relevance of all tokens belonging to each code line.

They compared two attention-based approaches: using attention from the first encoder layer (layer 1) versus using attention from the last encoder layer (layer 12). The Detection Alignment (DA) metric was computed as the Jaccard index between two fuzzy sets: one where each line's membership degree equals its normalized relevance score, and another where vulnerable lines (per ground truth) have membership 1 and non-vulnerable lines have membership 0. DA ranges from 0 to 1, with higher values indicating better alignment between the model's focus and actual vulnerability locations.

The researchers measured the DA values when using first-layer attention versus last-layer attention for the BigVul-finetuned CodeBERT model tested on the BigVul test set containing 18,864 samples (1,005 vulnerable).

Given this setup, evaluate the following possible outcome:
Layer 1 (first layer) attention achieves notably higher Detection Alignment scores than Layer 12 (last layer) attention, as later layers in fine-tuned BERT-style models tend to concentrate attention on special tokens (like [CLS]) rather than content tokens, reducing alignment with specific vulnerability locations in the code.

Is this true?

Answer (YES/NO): YES